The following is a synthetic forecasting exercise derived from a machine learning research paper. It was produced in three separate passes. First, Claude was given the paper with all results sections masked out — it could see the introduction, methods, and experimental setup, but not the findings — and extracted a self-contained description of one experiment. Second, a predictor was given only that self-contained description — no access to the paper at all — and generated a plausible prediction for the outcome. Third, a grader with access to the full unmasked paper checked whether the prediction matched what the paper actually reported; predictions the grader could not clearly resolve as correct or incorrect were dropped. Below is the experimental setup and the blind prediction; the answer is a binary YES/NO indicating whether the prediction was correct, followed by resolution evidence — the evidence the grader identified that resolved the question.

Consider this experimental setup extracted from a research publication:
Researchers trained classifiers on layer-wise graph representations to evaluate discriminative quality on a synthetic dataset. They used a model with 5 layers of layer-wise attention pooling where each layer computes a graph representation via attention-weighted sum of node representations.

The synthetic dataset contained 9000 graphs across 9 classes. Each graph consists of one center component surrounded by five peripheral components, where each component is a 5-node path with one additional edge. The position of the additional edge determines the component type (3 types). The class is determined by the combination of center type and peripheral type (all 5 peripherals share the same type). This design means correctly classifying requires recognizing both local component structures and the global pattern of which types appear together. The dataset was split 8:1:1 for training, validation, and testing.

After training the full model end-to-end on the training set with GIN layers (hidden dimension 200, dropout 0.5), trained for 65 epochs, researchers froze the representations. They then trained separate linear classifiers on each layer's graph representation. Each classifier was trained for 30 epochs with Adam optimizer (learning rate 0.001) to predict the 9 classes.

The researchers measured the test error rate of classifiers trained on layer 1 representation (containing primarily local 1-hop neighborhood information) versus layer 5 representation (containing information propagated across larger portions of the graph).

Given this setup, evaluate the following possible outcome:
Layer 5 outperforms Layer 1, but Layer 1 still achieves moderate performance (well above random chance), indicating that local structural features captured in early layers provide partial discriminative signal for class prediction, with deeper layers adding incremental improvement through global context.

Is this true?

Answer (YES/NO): YES